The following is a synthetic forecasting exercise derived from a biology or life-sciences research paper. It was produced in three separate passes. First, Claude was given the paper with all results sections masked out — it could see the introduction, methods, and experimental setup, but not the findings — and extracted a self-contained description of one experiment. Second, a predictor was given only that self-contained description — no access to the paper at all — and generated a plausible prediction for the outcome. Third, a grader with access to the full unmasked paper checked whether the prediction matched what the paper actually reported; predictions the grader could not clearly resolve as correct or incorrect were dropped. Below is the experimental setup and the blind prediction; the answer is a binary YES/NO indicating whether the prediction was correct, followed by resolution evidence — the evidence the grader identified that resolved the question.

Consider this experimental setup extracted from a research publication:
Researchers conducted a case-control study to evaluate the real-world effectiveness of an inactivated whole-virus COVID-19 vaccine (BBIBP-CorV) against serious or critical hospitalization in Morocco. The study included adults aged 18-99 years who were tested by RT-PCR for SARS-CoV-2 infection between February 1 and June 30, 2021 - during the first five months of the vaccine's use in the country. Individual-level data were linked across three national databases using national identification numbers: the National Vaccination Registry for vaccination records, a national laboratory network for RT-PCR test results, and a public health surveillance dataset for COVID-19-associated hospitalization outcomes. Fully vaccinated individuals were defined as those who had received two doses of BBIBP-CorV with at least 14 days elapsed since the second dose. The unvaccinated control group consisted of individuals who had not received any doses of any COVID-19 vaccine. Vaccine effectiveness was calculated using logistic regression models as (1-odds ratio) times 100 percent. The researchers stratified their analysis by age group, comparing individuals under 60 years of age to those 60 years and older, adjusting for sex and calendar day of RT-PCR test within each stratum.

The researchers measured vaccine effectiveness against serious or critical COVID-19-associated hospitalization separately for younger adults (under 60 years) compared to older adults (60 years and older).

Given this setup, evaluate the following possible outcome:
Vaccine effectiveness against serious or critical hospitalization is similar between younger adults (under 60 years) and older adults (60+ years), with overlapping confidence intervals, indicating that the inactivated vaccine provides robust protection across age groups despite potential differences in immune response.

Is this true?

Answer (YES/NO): NO